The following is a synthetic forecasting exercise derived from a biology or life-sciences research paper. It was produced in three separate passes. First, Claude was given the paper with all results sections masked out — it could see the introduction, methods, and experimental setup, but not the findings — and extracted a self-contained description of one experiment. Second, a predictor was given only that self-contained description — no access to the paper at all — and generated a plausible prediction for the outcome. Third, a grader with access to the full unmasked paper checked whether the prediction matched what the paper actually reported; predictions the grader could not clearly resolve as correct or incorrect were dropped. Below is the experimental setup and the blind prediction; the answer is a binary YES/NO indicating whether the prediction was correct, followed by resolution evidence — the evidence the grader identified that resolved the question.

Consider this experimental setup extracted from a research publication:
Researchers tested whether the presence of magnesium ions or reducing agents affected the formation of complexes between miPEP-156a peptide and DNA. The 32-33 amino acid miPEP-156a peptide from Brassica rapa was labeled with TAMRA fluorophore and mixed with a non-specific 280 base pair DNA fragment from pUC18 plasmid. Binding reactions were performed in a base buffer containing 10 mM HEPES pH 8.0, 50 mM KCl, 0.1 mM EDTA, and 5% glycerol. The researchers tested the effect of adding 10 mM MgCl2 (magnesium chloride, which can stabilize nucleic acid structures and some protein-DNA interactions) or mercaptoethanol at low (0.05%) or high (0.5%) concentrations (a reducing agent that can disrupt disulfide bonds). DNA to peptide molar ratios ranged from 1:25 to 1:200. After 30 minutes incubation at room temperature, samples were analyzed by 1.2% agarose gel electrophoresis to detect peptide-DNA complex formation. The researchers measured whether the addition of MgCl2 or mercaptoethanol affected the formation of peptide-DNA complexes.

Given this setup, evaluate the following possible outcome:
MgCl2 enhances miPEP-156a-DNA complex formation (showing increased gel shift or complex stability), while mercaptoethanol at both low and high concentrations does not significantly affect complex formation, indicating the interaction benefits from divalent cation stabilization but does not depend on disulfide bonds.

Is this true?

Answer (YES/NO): NO